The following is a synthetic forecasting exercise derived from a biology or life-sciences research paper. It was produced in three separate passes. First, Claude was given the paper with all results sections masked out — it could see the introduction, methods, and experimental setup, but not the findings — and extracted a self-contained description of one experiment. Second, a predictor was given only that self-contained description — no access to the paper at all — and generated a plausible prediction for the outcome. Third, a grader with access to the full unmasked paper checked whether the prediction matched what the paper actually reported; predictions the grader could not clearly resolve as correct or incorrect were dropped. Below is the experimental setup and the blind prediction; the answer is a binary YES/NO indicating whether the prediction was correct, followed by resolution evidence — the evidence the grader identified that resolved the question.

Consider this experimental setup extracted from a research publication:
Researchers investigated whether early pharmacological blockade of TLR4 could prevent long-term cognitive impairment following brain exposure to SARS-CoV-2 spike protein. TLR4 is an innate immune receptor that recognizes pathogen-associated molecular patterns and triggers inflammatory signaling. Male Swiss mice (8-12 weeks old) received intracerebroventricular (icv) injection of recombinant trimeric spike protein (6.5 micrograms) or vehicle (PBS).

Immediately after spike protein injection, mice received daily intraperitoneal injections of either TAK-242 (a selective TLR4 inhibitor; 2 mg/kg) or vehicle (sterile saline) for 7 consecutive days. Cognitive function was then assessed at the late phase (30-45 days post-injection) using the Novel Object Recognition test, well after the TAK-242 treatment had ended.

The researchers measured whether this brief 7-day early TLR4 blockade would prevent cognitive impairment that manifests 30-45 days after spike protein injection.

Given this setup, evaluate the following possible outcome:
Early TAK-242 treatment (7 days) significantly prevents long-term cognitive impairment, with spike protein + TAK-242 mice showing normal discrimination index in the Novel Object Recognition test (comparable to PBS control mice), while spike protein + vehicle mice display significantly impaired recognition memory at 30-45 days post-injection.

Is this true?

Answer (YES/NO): YES